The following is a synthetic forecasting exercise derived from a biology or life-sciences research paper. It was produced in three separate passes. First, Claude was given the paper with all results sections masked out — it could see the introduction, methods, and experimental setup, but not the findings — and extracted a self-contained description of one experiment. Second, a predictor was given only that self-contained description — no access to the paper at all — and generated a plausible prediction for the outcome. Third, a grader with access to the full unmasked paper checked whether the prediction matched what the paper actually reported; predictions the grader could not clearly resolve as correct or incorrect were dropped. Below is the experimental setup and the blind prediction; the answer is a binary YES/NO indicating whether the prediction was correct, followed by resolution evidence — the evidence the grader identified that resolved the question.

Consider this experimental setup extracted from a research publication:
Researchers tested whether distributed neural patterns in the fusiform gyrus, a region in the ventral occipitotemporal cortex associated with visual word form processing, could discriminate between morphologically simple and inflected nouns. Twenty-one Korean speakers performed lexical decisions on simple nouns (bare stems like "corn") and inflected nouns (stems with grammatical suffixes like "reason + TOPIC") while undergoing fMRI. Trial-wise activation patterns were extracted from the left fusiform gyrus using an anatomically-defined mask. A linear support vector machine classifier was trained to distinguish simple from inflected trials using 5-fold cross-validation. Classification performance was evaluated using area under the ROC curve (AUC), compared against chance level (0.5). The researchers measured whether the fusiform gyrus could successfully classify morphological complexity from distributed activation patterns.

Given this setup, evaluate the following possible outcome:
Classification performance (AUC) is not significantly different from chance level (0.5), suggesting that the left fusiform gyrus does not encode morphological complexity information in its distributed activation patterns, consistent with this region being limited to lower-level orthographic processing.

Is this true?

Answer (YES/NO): YES